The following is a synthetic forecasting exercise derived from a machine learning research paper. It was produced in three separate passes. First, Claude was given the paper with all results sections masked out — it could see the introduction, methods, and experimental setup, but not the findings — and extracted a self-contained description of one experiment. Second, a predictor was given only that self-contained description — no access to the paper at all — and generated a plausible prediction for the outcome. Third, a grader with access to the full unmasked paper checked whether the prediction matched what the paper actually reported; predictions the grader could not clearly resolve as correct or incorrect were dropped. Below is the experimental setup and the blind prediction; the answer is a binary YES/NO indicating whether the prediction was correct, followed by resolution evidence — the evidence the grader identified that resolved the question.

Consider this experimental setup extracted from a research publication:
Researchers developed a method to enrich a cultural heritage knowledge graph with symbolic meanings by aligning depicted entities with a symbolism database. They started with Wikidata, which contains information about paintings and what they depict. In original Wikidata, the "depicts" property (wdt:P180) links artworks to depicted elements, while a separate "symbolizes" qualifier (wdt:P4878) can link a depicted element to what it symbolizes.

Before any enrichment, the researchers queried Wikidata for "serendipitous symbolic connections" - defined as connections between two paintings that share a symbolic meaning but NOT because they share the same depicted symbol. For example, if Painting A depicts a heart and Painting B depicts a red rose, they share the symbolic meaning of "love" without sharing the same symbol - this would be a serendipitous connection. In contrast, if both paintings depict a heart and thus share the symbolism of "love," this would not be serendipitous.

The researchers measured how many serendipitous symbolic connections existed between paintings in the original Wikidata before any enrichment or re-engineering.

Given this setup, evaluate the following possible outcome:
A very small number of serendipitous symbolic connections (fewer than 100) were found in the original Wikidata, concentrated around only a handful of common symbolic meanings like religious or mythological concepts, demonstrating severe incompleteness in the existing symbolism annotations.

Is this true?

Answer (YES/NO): NO